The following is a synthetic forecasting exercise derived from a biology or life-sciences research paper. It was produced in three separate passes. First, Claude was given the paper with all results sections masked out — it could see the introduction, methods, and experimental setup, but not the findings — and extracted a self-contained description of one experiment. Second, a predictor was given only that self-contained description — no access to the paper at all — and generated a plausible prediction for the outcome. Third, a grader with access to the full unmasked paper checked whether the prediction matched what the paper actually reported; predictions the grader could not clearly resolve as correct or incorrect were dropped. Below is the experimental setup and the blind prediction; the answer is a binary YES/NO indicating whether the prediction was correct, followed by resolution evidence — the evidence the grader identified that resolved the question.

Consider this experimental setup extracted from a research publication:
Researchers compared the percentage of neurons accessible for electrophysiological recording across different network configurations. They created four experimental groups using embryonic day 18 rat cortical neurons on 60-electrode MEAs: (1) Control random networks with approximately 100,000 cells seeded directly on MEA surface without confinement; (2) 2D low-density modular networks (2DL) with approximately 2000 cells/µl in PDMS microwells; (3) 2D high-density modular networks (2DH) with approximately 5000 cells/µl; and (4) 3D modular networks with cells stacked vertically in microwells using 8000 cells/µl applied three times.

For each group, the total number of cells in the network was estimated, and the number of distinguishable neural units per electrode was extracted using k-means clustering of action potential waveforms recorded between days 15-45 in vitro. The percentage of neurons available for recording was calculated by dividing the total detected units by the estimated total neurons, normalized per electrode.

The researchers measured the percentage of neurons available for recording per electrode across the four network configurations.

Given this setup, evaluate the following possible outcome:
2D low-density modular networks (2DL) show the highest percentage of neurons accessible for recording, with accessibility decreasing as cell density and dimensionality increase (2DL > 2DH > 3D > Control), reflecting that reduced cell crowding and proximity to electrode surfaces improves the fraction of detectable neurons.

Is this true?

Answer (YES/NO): YES